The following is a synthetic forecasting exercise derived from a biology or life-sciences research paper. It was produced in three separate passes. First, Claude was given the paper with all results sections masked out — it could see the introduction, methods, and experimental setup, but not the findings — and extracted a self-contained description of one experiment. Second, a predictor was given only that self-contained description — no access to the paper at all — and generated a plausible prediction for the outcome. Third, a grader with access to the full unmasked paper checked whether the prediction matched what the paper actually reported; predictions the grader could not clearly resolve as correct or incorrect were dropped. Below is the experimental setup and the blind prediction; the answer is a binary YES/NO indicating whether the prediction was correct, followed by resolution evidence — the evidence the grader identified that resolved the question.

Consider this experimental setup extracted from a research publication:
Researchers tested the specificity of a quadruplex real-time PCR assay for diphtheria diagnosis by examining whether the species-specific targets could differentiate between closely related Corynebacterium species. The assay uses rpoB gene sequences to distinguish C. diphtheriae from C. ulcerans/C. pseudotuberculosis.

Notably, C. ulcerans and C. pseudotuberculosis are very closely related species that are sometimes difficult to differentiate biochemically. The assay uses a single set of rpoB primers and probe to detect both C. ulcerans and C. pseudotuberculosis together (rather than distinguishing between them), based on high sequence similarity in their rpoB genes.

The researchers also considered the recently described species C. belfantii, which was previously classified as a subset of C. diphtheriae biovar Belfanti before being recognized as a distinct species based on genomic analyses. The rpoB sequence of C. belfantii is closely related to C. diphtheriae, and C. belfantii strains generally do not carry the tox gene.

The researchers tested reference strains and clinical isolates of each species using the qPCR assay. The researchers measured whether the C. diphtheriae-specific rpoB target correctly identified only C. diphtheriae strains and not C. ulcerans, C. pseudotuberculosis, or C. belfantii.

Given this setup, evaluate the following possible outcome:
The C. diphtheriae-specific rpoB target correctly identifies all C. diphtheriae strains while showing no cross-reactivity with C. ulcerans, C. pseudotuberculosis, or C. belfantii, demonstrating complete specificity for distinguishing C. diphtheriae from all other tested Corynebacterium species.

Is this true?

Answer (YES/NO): NO